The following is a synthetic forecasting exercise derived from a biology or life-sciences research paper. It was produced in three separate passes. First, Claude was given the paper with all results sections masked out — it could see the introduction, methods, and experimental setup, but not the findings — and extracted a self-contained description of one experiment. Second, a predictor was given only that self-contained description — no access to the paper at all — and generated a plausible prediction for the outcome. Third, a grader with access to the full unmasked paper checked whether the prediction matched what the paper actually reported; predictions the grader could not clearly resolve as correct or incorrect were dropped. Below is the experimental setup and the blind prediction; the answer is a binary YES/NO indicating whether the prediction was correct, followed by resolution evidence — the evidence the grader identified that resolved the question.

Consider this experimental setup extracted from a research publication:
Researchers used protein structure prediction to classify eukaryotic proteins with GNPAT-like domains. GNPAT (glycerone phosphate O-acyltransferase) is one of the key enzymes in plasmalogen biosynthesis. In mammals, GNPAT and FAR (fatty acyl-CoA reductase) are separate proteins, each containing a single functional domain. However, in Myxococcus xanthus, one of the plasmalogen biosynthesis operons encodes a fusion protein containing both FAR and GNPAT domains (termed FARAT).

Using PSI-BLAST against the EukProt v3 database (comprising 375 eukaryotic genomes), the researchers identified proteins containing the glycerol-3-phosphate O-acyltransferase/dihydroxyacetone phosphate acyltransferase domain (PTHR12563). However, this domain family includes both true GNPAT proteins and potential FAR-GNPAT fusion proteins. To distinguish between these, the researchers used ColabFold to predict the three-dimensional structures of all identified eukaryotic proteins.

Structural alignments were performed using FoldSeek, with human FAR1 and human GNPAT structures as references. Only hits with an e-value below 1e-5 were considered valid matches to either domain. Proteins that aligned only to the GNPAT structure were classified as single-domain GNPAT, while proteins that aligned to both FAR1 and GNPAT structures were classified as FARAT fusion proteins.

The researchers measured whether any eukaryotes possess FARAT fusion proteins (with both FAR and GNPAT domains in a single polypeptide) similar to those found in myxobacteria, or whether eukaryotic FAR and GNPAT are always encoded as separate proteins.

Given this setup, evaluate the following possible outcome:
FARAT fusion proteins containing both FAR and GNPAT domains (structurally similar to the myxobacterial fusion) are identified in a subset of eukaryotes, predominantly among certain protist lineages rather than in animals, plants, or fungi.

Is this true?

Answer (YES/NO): YES